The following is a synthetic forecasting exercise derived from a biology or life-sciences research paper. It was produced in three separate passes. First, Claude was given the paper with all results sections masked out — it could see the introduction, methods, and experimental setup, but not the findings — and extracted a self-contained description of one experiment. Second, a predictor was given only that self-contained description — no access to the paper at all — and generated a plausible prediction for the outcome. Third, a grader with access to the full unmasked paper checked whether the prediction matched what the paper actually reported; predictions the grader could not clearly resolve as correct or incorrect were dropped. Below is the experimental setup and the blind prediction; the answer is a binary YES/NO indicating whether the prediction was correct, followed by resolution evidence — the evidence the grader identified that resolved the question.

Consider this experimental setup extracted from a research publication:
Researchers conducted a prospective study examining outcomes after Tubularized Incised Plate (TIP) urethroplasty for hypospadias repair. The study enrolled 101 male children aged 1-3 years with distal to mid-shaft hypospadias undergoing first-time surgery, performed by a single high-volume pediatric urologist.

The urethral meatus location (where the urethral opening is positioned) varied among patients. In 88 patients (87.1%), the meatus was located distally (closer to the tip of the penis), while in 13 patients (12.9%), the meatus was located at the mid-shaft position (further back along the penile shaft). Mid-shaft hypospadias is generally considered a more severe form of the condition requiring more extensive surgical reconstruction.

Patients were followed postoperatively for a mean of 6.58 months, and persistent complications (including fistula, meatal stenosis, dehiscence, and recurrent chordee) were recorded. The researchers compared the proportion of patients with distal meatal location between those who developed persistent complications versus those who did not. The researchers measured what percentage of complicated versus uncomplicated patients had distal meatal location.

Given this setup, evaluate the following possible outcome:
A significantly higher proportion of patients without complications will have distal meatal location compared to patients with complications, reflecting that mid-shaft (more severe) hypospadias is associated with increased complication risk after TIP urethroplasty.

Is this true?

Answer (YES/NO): YES